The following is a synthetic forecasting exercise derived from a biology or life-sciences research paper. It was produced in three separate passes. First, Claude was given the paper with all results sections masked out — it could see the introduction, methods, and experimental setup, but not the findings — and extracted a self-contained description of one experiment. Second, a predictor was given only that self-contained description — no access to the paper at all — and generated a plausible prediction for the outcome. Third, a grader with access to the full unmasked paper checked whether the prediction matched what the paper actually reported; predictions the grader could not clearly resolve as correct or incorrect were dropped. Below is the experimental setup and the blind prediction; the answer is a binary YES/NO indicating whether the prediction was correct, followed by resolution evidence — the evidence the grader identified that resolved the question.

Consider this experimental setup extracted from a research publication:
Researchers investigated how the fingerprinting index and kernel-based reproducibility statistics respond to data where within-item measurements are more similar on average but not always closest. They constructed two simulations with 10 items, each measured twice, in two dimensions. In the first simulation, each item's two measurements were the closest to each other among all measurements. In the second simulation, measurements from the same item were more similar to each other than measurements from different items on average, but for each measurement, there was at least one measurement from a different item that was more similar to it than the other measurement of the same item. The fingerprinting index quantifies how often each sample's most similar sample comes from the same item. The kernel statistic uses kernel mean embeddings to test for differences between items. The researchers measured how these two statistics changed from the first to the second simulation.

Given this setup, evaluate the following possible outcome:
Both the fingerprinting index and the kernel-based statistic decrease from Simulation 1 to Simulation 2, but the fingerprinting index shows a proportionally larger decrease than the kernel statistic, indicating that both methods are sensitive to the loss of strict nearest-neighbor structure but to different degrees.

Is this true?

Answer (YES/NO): NO